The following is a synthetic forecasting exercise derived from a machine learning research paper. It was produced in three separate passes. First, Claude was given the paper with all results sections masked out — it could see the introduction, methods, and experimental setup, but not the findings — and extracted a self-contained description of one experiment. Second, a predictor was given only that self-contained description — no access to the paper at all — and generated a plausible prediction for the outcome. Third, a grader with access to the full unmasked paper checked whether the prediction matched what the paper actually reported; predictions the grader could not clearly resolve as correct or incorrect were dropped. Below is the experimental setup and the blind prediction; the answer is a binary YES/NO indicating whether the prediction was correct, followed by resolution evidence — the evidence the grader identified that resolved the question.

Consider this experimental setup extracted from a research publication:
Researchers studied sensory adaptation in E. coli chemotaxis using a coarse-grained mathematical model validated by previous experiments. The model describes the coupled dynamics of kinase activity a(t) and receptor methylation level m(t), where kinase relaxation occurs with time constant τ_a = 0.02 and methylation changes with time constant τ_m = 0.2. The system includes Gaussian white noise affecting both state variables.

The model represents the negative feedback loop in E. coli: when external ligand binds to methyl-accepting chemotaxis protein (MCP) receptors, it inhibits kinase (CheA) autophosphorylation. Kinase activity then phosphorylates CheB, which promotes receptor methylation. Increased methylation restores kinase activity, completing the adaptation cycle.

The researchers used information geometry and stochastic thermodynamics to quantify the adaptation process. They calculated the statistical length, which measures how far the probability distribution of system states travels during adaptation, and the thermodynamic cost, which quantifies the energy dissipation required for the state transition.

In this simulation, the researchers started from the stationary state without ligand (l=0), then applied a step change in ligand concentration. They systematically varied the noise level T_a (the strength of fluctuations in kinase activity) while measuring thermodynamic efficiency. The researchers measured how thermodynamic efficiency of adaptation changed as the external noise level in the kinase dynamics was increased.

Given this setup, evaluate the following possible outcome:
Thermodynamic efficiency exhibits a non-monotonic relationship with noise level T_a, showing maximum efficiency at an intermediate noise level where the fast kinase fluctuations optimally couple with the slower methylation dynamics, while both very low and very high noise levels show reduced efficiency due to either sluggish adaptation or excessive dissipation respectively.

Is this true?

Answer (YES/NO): YES